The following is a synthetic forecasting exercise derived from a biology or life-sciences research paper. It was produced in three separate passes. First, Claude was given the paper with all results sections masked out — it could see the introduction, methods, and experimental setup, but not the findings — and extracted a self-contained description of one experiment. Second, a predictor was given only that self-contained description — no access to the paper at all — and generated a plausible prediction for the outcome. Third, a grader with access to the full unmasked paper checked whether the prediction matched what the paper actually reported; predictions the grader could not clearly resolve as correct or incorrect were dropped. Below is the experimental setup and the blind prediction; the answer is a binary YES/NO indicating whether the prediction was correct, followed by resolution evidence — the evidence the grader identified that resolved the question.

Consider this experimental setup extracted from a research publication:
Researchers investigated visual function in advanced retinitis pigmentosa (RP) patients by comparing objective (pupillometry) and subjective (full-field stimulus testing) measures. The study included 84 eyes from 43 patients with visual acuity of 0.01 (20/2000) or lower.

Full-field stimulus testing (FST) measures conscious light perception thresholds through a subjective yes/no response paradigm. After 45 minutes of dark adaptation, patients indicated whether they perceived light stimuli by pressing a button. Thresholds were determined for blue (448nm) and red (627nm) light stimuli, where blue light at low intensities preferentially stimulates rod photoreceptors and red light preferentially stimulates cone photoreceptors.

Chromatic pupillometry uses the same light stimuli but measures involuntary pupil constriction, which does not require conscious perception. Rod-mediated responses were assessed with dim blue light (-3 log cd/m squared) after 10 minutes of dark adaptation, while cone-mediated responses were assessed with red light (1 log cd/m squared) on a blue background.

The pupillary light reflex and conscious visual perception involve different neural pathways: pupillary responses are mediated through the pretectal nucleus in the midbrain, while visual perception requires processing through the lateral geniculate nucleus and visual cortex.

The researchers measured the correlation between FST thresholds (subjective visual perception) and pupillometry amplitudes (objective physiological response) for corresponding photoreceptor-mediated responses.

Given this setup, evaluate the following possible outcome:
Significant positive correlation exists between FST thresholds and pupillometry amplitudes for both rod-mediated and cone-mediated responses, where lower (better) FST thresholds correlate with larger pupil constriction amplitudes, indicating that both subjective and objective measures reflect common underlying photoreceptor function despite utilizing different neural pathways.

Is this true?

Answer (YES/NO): NO